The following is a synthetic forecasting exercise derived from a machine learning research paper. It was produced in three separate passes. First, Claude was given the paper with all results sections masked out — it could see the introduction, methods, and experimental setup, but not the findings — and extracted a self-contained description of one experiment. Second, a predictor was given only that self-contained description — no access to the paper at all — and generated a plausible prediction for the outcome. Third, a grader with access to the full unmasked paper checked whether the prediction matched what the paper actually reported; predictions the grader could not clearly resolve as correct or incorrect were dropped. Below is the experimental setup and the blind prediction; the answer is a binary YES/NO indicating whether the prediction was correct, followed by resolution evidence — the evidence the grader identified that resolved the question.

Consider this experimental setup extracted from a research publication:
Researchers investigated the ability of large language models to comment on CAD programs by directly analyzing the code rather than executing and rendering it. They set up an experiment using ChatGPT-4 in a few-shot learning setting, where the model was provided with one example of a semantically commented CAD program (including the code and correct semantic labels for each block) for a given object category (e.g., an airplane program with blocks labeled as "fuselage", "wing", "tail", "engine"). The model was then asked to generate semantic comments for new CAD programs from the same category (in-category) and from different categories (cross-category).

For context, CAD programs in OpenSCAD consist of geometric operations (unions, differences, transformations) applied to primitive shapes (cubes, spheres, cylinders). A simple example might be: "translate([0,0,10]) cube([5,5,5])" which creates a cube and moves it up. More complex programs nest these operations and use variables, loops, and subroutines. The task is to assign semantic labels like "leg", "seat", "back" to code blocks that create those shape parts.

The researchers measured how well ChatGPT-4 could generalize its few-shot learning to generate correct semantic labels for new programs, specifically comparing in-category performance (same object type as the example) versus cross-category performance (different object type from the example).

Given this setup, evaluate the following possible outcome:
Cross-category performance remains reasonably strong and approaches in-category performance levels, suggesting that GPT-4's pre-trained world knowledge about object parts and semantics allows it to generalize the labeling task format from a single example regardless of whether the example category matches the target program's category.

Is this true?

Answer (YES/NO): NO